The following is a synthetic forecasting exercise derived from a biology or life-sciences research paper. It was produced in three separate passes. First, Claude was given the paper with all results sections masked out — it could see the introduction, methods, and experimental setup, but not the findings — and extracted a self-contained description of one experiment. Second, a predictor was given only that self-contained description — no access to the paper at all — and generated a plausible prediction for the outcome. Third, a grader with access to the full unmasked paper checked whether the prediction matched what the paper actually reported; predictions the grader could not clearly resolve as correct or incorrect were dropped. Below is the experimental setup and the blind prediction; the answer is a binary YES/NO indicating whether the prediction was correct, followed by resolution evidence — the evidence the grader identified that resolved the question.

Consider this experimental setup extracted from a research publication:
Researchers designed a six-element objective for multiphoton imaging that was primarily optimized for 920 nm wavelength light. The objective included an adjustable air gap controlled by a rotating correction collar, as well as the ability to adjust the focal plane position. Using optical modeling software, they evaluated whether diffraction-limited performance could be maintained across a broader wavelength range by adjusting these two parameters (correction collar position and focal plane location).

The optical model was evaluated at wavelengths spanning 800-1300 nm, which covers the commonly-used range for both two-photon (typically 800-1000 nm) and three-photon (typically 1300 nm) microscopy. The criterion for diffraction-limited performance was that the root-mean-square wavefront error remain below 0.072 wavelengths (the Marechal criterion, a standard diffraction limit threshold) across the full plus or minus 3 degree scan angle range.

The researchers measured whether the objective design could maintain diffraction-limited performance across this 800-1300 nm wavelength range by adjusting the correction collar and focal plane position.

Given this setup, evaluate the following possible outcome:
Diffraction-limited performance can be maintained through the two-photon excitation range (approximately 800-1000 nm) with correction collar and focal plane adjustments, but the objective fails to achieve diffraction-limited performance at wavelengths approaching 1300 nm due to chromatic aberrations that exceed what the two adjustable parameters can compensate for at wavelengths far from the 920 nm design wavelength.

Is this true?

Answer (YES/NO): NO